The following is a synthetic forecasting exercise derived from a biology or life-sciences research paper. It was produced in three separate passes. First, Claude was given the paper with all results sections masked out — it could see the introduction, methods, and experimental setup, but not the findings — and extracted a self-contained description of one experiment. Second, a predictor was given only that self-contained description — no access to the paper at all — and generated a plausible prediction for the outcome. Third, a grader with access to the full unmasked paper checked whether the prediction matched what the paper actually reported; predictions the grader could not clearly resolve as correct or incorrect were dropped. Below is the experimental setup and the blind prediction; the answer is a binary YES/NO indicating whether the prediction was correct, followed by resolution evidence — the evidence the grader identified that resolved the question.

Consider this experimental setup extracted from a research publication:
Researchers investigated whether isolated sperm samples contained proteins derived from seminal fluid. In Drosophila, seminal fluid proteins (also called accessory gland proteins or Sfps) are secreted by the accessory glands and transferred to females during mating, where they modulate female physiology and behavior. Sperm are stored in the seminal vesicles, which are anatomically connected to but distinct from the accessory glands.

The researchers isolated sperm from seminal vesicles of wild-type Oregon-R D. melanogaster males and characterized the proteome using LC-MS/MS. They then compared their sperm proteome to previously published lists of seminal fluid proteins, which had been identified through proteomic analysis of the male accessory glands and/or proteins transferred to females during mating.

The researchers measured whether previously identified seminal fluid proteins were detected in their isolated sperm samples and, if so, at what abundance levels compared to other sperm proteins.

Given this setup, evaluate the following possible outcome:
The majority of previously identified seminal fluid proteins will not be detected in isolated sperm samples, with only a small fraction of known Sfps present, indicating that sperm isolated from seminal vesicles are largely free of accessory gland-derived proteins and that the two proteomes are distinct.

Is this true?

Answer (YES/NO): NO